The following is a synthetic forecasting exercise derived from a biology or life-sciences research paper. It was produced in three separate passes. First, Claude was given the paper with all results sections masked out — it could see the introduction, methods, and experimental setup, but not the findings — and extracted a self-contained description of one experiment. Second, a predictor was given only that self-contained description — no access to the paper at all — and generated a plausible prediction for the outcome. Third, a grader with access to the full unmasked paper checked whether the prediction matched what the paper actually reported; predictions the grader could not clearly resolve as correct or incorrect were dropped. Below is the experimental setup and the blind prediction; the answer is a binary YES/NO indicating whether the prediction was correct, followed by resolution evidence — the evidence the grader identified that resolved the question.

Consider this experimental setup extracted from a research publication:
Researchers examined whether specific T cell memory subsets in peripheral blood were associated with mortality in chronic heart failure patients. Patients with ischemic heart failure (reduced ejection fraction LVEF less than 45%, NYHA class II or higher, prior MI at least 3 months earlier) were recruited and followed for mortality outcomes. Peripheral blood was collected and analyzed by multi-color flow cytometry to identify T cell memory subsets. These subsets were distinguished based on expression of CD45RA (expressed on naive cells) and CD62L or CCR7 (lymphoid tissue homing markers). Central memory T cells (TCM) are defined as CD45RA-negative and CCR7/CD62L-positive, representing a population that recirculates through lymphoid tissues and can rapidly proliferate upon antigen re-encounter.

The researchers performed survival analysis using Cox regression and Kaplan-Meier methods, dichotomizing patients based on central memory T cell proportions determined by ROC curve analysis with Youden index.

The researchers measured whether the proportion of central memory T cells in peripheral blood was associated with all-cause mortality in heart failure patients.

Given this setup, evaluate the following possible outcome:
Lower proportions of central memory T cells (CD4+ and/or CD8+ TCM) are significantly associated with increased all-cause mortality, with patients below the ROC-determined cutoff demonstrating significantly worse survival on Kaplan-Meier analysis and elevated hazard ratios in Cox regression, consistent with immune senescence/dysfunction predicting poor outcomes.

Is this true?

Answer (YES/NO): NO